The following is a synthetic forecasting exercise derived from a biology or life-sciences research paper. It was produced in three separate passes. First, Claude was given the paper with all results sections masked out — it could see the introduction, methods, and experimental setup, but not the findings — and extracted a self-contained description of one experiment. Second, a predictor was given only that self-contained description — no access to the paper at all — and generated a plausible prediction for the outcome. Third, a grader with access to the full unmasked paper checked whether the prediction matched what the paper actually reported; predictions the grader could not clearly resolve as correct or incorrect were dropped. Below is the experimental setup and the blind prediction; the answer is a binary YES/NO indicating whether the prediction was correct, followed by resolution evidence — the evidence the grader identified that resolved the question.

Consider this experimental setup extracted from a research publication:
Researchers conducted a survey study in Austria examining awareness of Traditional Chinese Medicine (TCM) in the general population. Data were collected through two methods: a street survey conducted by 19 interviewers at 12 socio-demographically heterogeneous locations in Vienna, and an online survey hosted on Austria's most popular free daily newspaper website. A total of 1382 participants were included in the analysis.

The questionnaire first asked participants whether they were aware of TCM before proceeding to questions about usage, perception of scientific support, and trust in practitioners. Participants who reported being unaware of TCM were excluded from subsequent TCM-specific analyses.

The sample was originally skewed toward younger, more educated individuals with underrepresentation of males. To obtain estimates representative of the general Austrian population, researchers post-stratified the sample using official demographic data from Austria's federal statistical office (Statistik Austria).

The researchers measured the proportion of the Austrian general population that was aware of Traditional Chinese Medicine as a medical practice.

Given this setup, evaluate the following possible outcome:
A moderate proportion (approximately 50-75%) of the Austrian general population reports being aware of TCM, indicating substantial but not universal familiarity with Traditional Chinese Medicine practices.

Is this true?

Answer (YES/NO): NO